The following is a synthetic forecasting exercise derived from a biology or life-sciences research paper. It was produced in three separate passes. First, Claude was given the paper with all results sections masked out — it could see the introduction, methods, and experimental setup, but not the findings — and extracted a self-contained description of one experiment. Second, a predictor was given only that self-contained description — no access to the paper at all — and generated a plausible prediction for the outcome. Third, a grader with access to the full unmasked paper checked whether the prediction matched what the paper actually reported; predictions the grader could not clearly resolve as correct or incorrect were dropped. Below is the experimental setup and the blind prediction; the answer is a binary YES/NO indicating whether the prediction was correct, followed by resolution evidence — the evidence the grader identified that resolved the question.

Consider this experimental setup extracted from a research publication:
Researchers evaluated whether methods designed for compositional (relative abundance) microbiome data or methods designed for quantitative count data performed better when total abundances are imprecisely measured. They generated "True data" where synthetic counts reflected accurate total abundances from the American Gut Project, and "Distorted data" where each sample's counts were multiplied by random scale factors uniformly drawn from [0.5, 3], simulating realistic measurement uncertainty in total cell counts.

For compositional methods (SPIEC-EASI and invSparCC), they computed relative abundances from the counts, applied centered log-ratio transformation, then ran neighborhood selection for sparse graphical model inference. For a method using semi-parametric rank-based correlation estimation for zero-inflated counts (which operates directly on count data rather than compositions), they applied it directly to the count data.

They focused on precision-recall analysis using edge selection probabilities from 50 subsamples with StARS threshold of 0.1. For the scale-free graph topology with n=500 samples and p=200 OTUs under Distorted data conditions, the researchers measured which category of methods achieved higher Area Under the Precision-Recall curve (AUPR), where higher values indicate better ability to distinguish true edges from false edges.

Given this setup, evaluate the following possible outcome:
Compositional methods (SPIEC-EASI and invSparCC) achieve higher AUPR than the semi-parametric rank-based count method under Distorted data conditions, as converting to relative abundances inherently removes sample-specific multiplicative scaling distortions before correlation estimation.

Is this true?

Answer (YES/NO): YES